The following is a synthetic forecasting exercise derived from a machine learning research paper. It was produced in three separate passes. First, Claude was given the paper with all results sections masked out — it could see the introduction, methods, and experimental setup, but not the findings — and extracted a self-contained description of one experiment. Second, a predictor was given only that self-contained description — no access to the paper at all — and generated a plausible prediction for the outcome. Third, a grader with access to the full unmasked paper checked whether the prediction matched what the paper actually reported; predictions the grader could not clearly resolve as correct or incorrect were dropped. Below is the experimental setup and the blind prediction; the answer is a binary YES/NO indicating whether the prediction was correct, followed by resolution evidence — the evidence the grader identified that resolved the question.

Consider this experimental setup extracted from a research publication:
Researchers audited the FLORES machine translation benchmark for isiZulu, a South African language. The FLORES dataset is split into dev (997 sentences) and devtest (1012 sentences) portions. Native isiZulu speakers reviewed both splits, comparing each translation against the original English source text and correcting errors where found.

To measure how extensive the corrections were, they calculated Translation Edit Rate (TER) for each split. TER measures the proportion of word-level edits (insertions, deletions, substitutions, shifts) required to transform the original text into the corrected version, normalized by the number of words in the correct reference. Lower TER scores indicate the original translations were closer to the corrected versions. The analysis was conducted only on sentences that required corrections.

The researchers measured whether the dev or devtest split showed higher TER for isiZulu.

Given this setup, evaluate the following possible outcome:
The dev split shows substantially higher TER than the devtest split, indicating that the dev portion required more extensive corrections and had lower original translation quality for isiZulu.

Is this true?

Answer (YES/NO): YES